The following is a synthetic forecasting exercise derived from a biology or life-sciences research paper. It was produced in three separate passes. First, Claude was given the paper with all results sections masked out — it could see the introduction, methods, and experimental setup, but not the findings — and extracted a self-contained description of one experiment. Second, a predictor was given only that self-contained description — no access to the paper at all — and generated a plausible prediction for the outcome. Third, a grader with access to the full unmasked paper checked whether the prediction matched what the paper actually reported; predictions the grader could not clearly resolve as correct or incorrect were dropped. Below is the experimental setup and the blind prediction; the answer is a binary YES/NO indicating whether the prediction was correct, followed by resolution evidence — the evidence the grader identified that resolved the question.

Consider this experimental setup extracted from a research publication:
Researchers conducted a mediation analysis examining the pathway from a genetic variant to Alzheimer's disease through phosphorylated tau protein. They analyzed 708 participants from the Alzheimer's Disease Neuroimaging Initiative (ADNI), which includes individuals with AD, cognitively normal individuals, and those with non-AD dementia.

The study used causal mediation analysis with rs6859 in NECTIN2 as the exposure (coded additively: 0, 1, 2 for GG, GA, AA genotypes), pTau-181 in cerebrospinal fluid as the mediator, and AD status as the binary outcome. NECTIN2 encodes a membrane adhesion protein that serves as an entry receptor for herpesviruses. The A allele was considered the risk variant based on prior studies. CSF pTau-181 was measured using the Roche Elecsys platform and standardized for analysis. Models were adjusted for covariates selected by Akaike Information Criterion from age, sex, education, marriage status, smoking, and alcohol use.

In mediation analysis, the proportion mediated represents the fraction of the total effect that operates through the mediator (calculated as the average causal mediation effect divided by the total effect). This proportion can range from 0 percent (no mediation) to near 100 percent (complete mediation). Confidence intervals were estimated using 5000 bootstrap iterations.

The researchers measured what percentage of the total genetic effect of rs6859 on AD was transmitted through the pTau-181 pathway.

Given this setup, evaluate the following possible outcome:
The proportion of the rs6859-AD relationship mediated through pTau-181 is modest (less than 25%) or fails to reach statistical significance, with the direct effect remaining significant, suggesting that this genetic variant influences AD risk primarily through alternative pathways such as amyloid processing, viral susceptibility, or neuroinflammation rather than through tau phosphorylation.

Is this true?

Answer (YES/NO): YES